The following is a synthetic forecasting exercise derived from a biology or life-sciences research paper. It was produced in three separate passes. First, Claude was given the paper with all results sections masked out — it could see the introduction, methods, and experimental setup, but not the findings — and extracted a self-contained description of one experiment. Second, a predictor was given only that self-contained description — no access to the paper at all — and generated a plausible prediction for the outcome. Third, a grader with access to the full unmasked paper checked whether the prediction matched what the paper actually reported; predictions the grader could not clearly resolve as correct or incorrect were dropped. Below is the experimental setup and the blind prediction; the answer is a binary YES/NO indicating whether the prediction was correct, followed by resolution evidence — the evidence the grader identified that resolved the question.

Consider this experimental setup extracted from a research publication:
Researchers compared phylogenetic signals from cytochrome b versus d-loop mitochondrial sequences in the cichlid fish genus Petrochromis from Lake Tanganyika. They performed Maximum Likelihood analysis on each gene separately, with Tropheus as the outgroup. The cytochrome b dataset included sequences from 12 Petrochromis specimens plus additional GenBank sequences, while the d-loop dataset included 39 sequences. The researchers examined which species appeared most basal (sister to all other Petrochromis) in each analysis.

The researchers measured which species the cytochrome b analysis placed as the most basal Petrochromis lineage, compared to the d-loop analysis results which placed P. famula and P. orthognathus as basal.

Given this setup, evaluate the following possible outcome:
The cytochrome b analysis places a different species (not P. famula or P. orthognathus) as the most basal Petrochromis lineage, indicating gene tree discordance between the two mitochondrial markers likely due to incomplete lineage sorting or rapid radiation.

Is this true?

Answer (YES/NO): YES